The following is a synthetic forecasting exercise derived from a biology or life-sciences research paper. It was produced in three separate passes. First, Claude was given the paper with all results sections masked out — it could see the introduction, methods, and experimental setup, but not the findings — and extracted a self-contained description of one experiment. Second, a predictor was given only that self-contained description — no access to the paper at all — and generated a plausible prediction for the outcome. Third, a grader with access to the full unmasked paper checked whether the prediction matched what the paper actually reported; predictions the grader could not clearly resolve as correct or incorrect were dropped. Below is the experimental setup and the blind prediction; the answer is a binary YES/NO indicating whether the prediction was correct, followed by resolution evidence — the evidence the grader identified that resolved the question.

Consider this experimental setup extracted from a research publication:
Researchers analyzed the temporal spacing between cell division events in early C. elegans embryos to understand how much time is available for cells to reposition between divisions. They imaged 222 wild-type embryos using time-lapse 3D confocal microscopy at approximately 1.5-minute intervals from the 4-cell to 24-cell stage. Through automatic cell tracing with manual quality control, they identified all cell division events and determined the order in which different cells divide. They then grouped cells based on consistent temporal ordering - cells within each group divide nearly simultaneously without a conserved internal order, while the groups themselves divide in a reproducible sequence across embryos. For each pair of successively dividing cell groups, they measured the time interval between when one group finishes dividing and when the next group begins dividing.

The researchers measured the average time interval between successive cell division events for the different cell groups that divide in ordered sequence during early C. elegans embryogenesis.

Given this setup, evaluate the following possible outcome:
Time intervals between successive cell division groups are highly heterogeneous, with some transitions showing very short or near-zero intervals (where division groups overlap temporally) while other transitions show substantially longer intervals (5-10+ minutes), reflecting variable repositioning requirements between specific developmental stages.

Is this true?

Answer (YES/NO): NO